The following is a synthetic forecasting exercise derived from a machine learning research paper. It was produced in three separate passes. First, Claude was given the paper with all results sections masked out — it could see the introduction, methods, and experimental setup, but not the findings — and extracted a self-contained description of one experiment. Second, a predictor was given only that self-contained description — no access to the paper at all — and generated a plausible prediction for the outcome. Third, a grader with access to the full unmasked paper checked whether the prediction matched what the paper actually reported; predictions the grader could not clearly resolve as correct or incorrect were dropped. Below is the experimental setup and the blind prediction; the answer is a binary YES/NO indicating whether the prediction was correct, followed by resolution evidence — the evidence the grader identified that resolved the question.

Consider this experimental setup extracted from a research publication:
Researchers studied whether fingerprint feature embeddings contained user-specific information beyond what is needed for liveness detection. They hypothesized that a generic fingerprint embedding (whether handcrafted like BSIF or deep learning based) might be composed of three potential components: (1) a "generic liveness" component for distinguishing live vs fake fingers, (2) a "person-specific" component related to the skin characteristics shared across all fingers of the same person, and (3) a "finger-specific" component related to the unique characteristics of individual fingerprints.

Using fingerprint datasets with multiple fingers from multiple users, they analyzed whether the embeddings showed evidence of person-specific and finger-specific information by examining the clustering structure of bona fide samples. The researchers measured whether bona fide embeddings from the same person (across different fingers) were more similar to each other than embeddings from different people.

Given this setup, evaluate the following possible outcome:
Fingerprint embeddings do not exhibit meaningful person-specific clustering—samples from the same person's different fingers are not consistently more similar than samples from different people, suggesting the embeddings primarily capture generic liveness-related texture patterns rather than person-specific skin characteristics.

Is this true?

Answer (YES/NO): NO